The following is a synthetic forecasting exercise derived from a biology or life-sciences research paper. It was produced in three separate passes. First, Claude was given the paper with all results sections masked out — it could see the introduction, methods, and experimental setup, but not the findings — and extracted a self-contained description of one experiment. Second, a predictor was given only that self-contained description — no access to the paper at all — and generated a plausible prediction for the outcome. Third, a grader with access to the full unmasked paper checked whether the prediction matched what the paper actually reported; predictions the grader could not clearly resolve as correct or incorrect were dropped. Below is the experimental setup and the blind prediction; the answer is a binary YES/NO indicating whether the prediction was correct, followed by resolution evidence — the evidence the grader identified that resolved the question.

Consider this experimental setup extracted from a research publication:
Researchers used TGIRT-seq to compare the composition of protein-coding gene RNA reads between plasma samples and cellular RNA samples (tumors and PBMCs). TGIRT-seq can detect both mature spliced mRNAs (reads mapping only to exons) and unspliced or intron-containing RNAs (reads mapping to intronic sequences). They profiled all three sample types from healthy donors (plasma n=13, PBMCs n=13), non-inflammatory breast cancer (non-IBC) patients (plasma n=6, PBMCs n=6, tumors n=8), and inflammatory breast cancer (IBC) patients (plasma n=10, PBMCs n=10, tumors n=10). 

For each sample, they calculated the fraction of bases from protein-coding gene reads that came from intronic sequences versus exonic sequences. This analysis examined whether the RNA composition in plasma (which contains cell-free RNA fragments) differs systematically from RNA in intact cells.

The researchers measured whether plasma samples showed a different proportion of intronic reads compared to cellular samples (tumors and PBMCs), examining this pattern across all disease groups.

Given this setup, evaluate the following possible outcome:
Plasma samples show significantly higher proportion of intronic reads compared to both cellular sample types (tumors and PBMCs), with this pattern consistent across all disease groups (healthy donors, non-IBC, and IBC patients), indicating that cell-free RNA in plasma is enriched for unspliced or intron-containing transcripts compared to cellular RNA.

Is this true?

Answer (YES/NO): YES